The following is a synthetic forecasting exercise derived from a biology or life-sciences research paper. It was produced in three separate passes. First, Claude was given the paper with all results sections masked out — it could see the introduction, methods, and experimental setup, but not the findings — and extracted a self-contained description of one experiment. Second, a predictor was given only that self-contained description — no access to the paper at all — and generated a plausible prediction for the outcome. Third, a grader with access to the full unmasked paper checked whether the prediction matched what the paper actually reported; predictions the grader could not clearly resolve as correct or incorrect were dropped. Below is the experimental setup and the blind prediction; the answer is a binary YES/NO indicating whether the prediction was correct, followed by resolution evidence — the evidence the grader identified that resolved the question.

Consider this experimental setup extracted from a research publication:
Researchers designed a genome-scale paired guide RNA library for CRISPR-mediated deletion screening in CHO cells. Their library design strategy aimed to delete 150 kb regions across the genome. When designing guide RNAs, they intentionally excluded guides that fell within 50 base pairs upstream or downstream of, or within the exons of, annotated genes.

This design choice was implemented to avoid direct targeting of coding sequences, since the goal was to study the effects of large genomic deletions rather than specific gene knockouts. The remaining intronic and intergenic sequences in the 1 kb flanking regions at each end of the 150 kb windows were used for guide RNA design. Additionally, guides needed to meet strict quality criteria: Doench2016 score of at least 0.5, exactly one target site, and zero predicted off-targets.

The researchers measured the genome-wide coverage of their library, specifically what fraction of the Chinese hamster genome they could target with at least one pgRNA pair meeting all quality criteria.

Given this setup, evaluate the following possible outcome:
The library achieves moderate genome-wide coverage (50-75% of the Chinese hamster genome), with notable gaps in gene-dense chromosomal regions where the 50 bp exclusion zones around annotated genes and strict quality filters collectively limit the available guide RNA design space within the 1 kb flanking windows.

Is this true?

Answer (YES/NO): NO